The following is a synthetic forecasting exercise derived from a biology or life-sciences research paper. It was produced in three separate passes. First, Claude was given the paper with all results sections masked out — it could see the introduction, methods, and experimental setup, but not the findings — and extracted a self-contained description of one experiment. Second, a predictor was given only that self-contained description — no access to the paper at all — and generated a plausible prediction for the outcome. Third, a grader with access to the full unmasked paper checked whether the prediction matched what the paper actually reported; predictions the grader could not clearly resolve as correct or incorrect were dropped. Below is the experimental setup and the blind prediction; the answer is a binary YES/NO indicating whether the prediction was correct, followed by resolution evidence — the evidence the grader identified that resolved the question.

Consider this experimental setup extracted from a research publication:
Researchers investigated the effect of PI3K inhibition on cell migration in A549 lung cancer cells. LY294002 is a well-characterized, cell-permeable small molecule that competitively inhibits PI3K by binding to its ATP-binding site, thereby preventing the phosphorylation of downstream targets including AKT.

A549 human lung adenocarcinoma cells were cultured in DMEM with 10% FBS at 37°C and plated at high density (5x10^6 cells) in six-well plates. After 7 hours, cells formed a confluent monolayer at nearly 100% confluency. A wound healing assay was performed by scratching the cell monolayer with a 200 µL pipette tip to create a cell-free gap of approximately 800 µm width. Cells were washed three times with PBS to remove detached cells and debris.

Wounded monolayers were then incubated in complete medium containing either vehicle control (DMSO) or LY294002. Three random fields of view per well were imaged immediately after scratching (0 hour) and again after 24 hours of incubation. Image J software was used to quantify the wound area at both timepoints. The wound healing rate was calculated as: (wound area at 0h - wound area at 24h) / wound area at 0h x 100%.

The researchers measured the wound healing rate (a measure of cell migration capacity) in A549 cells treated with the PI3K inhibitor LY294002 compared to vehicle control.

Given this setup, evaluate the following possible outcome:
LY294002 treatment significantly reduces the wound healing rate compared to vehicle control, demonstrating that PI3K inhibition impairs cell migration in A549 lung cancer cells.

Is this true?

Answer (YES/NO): YES